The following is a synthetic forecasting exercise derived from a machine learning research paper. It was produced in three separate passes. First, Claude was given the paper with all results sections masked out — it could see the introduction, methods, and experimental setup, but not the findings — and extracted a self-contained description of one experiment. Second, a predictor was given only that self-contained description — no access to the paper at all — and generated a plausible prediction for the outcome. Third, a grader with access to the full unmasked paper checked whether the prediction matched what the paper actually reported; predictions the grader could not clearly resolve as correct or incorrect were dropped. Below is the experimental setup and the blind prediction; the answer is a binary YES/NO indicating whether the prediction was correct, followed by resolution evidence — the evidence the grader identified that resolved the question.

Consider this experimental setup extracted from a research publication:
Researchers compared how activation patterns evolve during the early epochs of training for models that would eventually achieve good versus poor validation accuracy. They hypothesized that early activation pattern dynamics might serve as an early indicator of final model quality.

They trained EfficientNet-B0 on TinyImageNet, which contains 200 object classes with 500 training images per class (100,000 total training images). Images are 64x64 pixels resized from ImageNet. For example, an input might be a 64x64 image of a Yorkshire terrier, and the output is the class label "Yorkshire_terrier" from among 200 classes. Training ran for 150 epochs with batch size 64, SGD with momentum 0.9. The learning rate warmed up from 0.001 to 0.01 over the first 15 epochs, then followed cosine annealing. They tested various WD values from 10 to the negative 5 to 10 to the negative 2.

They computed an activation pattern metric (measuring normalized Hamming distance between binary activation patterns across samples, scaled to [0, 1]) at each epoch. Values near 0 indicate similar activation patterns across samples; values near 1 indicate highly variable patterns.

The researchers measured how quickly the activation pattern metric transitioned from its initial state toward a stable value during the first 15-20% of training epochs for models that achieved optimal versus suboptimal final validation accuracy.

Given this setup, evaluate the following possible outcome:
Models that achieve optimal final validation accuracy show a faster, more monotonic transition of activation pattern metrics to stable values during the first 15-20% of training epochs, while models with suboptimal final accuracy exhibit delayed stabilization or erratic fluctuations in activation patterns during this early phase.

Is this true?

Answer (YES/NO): NO